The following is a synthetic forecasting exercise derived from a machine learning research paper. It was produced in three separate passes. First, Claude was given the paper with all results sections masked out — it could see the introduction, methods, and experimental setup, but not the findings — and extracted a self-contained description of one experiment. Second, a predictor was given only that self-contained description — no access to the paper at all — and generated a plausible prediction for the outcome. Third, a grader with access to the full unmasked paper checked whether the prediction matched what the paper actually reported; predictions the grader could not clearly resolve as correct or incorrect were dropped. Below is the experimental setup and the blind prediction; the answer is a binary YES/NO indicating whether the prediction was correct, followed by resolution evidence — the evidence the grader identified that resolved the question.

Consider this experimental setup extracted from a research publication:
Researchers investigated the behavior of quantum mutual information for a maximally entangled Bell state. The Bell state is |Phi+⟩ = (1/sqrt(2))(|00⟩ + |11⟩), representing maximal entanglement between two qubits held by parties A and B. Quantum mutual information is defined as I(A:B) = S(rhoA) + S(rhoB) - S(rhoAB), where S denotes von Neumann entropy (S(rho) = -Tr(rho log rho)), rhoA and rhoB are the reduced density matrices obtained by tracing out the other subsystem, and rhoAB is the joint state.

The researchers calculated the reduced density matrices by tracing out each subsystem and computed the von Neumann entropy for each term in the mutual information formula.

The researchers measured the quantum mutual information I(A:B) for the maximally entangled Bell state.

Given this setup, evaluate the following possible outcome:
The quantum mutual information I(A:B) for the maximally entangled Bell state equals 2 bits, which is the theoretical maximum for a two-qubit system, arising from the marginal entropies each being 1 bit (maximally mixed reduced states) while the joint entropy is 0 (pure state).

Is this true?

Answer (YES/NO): YES